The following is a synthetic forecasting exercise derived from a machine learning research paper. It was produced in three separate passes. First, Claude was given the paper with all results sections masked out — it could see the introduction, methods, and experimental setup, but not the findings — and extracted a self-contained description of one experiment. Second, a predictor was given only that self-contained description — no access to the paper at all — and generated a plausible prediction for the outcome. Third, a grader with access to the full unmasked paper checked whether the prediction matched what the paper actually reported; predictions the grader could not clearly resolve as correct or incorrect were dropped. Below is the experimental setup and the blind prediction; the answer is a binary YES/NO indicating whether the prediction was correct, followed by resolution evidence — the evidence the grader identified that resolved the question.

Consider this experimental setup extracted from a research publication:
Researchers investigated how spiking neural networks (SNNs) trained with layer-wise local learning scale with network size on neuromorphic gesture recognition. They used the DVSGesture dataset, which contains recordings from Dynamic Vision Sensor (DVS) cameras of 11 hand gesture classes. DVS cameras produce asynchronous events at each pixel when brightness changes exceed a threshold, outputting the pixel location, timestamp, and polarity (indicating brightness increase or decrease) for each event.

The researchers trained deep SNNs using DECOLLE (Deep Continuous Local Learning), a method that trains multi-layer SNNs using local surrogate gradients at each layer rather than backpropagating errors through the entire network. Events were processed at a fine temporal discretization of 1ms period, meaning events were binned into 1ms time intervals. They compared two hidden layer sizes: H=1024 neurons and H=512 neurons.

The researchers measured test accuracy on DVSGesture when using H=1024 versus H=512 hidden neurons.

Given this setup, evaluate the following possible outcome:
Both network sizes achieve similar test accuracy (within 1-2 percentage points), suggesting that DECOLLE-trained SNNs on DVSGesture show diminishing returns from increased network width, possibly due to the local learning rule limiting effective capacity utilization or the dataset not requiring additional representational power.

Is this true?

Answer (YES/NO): NO